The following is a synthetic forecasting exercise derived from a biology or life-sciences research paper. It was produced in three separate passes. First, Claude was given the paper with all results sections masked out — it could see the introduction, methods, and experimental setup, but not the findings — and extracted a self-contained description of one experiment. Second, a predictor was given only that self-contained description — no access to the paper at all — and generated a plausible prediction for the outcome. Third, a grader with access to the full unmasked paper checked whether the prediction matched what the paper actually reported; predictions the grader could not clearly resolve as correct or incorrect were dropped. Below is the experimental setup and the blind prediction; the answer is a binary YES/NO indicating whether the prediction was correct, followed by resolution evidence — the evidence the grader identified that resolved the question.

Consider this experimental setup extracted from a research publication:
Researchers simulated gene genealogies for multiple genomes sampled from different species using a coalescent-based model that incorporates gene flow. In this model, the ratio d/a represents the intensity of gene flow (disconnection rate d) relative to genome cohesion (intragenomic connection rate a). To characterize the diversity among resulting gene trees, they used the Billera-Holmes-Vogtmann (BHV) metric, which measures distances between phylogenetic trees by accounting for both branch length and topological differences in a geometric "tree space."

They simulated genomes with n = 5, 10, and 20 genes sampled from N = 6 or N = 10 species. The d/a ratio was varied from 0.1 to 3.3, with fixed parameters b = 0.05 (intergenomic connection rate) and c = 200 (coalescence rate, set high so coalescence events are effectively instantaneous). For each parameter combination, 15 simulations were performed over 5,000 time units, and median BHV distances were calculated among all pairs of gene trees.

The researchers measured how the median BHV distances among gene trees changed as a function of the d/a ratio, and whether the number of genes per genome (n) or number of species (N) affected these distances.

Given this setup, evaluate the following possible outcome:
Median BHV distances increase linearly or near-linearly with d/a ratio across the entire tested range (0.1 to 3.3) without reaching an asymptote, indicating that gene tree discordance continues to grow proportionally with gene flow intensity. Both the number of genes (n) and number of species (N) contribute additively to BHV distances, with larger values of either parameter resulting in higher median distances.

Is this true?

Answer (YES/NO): NO